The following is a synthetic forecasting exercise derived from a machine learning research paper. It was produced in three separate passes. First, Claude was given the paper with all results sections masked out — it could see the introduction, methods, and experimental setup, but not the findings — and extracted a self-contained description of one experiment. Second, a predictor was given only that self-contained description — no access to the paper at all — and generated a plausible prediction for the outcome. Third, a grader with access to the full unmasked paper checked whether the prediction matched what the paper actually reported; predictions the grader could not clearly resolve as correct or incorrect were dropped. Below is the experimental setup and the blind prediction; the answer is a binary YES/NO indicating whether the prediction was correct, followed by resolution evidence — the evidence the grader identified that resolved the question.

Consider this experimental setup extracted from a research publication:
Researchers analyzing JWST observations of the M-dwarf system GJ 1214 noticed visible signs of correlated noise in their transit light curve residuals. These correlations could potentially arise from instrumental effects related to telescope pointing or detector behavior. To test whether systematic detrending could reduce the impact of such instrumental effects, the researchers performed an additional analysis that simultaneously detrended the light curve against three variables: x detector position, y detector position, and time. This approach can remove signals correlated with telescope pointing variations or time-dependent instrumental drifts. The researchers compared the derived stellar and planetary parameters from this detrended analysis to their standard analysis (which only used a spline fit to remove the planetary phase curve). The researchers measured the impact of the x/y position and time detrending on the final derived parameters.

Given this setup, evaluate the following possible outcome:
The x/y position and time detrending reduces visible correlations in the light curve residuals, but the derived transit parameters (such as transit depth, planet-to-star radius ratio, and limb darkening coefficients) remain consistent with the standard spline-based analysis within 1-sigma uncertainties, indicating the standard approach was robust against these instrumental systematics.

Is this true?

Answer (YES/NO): NO